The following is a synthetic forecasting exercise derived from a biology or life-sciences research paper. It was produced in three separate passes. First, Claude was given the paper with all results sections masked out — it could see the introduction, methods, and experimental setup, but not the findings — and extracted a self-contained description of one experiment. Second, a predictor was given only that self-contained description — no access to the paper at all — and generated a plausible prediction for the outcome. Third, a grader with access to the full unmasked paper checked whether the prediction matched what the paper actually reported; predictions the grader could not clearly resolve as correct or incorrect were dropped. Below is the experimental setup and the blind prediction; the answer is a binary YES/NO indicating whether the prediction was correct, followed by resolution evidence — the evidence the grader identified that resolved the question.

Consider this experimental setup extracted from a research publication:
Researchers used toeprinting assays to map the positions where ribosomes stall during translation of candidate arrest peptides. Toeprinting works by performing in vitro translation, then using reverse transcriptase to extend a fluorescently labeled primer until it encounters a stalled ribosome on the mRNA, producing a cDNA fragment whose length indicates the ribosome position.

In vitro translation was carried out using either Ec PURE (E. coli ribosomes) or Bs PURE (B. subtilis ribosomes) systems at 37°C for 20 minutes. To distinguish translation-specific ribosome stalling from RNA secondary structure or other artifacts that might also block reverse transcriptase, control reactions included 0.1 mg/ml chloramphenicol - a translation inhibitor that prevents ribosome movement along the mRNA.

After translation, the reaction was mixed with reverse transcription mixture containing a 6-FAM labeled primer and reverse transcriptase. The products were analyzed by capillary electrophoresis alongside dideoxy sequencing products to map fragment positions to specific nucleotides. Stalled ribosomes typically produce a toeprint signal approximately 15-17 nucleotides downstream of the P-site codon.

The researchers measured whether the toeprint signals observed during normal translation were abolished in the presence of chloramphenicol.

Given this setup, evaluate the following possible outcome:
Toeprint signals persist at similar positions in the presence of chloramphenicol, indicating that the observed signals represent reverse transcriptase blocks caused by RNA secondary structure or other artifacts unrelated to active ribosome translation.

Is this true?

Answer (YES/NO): NO